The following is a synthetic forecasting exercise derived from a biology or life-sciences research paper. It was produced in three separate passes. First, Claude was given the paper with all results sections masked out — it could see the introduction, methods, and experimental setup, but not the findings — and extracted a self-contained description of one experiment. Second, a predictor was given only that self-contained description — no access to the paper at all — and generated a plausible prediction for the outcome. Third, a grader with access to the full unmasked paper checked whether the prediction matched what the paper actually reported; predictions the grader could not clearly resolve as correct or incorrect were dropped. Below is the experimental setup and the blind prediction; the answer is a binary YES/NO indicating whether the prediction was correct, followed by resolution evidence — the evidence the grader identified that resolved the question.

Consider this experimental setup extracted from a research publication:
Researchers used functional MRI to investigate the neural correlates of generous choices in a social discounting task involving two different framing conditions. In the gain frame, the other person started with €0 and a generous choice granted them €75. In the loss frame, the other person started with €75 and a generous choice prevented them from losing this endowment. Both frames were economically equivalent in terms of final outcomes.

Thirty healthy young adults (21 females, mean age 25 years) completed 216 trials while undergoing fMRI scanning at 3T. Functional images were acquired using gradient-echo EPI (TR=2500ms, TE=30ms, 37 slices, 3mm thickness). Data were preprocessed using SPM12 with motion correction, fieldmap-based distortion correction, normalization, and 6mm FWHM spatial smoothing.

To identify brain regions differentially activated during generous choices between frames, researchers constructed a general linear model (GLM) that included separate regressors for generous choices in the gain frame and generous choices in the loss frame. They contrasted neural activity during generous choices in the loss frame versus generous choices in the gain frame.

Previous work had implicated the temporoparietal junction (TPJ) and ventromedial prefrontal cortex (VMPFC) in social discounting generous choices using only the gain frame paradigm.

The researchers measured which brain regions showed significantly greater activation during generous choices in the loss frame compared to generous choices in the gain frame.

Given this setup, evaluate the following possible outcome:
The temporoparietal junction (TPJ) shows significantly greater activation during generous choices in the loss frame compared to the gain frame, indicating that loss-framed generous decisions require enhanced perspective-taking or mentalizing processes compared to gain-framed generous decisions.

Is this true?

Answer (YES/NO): NO